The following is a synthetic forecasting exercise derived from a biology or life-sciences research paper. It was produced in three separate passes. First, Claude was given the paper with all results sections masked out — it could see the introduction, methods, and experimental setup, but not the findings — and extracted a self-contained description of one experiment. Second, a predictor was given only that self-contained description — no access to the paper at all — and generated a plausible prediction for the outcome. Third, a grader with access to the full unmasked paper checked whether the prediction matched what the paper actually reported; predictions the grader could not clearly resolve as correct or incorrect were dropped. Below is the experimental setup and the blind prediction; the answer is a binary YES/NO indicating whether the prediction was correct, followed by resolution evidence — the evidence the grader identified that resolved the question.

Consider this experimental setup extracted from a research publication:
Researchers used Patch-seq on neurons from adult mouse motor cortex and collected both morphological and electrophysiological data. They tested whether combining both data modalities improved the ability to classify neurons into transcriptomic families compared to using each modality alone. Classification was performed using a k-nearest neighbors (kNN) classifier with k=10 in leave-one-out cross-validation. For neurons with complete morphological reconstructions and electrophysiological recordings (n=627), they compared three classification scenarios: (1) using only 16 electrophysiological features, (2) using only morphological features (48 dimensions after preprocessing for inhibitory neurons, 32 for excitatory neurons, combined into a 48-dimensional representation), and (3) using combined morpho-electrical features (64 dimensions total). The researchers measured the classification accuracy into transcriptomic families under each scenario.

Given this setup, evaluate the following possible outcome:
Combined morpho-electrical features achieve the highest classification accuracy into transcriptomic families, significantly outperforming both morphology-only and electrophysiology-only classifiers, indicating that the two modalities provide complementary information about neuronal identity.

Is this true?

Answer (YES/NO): YES